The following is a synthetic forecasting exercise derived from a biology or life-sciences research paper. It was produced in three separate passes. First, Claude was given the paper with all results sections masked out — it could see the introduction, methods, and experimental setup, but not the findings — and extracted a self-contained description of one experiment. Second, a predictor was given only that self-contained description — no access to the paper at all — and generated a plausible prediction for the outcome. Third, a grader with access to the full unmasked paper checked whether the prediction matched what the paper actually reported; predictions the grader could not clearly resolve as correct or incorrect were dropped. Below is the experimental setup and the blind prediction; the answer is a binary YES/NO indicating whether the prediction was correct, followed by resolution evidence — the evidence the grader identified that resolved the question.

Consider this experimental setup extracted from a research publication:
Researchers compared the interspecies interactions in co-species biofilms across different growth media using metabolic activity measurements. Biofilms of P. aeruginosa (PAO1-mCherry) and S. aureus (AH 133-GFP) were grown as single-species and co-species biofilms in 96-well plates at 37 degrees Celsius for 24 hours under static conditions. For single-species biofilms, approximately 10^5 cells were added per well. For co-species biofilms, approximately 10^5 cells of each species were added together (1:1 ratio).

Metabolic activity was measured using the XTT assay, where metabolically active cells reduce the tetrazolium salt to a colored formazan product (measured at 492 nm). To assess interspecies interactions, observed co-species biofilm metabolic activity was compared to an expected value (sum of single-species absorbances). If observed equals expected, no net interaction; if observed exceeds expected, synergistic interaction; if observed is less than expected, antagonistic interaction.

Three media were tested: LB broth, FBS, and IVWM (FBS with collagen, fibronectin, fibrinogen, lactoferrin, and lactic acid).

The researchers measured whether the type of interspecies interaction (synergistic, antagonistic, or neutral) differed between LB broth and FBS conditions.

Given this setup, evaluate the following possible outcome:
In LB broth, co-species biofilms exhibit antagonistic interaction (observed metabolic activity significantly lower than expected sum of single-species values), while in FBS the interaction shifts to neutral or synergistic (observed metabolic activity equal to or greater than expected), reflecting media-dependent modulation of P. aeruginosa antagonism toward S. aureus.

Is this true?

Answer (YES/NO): NO